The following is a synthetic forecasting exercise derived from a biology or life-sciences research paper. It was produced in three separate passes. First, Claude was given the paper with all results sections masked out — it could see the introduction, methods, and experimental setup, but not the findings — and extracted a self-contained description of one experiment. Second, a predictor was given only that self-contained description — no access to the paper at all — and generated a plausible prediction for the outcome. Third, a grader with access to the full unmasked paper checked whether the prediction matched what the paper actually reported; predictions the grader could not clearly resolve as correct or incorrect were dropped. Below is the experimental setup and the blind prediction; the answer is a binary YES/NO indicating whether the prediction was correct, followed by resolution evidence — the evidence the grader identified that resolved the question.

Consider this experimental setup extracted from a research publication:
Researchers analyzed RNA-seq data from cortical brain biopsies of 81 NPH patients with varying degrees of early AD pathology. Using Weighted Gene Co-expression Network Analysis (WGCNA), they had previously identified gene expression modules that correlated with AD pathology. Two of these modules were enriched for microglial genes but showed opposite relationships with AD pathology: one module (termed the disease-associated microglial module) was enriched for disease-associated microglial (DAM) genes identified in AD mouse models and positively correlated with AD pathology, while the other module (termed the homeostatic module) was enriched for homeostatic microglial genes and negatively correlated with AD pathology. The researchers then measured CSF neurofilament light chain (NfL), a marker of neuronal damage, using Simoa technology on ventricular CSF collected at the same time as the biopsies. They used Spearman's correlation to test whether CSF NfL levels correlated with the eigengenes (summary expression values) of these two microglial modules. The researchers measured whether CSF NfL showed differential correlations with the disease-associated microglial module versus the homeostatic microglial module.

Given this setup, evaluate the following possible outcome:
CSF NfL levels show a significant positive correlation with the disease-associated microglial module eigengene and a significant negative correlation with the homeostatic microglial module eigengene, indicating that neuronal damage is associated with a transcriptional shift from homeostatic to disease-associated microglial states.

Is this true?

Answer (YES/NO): NO